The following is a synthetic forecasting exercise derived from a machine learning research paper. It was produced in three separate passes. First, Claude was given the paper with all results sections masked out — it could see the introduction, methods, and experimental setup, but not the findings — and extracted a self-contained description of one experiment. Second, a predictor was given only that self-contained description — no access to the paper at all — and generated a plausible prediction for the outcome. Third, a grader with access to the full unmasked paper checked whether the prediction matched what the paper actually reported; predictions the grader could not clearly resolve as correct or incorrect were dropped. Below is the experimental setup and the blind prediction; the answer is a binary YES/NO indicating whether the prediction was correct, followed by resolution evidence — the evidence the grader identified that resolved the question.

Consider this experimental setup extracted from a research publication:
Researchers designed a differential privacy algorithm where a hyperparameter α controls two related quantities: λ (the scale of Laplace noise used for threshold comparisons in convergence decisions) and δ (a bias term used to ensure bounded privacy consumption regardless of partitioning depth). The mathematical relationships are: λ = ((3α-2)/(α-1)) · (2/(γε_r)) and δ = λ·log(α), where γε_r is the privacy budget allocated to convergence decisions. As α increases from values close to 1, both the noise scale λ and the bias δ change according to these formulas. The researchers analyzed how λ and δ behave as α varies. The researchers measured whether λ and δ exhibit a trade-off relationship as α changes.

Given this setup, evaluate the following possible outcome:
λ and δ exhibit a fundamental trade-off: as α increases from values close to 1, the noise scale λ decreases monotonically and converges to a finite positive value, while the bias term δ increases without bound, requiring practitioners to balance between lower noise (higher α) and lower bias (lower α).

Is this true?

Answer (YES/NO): YES